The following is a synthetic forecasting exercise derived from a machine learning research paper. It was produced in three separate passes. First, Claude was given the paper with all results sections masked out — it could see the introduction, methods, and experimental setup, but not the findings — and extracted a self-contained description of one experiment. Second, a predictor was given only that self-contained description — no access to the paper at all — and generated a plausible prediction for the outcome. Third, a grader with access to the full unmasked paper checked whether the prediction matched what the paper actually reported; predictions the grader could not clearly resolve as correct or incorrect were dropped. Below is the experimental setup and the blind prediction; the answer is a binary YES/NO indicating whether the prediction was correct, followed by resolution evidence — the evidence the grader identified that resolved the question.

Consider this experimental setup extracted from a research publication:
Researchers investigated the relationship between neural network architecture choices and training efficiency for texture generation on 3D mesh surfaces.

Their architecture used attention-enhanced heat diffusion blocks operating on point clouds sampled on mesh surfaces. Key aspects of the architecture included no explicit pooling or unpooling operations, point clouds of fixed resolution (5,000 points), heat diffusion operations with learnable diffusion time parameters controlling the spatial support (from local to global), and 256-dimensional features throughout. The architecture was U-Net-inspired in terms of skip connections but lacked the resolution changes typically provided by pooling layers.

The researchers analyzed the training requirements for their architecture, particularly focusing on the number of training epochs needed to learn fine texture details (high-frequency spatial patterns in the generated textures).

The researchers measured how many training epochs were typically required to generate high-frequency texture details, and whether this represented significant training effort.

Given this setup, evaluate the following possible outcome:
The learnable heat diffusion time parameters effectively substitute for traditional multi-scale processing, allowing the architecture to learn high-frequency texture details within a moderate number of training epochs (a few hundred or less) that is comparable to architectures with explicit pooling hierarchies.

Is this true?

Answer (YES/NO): NO